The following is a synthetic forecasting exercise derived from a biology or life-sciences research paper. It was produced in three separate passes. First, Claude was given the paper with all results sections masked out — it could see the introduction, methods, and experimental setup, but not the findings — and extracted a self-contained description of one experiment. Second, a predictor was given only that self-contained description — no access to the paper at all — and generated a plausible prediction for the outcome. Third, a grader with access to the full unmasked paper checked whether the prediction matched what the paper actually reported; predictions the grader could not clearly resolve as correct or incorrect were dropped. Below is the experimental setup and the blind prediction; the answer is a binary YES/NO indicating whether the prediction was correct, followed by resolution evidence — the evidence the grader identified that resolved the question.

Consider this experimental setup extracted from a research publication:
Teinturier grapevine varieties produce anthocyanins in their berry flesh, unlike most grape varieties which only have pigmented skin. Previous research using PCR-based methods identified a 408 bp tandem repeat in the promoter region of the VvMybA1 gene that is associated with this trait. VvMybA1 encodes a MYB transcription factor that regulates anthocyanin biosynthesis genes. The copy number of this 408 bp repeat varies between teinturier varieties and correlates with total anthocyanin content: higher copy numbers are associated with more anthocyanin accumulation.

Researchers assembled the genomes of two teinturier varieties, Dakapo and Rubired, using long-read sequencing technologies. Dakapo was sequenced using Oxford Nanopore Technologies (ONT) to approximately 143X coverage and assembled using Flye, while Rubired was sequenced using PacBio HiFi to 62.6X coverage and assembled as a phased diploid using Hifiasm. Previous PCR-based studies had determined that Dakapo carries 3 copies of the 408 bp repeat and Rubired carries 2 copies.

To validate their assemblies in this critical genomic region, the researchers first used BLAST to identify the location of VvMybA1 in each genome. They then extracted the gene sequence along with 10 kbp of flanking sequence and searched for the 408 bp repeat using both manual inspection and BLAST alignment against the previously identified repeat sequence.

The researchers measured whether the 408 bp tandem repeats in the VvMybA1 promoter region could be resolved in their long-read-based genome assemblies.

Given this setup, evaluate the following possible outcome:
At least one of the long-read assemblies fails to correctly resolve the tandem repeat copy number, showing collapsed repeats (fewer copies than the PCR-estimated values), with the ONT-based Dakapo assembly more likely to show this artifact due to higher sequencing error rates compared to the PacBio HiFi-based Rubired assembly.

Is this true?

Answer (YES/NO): NO